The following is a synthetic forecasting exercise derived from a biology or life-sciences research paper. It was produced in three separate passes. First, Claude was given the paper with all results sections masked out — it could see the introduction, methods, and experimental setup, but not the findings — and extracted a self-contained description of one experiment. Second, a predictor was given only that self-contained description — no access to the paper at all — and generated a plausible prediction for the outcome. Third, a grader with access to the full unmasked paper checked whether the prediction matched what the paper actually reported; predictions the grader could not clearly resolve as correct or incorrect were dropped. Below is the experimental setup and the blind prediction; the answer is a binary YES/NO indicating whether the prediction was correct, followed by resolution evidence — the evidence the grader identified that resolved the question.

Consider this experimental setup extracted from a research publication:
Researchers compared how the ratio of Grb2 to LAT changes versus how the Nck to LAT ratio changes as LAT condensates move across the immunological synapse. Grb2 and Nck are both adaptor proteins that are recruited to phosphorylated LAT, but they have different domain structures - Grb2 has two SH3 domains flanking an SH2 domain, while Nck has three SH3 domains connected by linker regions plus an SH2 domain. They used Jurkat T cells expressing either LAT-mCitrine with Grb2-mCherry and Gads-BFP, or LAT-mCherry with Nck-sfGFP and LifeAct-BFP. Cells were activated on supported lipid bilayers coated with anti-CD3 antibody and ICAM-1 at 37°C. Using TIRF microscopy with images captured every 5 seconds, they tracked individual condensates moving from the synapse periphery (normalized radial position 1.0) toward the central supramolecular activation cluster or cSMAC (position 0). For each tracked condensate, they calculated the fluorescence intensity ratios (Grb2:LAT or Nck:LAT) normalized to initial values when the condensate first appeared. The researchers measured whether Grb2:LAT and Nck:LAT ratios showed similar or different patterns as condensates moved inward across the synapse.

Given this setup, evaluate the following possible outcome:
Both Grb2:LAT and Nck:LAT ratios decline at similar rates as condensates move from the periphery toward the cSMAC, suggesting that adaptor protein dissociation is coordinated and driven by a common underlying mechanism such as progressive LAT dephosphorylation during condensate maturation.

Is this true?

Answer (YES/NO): NO